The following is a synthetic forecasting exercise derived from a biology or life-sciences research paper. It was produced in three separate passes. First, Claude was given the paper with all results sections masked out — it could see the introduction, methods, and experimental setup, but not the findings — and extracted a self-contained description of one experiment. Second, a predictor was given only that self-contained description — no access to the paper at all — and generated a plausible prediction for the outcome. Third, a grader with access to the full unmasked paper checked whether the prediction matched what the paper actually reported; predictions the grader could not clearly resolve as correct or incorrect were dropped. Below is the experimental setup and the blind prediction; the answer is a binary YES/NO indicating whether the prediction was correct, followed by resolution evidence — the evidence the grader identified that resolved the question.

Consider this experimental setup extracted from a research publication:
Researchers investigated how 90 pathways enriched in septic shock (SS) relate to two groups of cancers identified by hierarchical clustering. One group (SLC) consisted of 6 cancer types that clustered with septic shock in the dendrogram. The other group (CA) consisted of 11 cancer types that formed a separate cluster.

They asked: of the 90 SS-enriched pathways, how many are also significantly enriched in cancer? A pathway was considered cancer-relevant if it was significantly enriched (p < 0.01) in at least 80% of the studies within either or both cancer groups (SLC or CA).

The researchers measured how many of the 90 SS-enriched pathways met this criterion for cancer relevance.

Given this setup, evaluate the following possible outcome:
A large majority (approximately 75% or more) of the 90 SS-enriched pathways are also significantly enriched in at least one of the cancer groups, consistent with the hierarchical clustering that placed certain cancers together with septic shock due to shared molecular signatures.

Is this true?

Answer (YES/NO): NO